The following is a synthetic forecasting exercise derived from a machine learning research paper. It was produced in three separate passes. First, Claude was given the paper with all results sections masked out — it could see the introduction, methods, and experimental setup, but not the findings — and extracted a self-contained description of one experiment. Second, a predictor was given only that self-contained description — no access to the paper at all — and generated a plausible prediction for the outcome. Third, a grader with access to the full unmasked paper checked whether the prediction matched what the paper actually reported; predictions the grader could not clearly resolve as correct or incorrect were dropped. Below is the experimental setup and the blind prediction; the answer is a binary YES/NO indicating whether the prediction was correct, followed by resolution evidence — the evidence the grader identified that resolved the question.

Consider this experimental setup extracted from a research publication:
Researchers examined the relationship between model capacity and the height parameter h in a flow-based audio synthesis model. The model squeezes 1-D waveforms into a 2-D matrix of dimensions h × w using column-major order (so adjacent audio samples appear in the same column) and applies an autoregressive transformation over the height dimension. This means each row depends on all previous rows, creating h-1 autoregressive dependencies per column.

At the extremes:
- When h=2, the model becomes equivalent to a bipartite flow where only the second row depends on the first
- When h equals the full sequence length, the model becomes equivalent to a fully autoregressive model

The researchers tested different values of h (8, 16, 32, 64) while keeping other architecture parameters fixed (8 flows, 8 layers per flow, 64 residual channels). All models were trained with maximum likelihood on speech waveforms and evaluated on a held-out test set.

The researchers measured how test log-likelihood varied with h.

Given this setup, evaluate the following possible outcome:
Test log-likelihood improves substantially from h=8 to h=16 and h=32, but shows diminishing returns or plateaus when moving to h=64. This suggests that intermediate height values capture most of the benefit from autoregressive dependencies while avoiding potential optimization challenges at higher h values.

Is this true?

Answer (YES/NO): NO